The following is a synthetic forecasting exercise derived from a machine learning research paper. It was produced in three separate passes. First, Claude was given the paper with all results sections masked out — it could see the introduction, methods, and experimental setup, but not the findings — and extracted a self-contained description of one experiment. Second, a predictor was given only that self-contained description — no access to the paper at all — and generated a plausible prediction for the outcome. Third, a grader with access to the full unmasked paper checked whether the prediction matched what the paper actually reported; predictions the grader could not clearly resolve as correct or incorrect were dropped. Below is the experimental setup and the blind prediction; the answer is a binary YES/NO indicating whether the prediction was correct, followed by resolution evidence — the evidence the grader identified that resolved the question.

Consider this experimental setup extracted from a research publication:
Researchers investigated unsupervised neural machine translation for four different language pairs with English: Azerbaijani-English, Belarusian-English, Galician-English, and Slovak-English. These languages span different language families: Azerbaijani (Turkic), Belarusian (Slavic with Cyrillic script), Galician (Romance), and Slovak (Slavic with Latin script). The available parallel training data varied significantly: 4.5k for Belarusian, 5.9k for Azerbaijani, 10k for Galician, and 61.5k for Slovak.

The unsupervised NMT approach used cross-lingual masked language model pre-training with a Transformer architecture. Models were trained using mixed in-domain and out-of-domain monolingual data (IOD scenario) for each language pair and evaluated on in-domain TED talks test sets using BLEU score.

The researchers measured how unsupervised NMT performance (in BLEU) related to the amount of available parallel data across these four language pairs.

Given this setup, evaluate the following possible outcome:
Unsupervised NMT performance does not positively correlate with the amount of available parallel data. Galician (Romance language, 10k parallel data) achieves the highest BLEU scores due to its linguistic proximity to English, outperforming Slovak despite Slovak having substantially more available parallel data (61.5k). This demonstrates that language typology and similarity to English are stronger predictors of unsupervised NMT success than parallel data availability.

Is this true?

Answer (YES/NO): YES